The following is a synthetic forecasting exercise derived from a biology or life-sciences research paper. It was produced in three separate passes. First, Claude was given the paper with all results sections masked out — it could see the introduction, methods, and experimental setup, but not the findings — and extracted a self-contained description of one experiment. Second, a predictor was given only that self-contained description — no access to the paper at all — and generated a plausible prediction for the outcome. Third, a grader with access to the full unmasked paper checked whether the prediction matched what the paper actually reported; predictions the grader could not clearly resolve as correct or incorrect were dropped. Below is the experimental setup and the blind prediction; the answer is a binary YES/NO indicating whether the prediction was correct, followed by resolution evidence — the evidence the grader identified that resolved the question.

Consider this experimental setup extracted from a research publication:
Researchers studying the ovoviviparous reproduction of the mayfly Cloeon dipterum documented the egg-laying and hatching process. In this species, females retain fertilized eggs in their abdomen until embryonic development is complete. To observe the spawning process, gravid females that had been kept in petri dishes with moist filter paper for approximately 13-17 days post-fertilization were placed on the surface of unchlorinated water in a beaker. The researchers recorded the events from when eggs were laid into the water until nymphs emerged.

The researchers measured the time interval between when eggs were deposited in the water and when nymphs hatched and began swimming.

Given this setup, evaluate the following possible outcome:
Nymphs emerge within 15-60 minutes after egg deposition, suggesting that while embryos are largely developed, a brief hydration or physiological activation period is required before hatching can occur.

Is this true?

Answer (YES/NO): NO